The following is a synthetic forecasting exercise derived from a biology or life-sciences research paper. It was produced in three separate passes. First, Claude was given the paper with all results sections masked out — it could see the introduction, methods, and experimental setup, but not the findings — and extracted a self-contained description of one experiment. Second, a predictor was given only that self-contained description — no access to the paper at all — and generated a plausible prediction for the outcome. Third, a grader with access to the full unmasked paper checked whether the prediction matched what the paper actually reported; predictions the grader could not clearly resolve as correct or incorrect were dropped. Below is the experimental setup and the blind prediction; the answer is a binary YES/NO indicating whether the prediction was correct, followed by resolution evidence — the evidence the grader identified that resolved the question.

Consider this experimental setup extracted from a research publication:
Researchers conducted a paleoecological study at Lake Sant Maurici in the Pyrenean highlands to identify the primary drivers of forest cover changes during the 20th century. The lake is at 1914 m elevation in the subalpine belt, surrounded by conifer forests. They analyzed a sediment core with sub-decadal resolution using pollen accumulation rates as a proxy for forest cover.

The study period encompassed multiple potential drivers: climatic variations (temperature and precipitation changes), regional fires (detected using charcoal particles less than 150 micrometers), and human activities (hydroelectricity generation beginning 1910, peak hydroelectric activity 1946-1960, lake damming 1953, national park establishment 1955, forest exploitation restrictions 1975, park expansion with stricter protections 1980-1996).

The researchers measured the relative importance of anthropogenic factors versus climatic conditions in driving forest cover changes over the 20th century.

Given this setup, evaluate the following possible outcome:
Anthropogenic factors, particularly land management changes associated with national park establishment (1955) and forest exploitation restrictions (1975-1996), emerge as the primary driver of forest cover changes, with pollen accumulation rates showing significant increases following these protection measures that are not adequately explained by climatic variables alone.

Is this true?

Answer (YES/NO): NO